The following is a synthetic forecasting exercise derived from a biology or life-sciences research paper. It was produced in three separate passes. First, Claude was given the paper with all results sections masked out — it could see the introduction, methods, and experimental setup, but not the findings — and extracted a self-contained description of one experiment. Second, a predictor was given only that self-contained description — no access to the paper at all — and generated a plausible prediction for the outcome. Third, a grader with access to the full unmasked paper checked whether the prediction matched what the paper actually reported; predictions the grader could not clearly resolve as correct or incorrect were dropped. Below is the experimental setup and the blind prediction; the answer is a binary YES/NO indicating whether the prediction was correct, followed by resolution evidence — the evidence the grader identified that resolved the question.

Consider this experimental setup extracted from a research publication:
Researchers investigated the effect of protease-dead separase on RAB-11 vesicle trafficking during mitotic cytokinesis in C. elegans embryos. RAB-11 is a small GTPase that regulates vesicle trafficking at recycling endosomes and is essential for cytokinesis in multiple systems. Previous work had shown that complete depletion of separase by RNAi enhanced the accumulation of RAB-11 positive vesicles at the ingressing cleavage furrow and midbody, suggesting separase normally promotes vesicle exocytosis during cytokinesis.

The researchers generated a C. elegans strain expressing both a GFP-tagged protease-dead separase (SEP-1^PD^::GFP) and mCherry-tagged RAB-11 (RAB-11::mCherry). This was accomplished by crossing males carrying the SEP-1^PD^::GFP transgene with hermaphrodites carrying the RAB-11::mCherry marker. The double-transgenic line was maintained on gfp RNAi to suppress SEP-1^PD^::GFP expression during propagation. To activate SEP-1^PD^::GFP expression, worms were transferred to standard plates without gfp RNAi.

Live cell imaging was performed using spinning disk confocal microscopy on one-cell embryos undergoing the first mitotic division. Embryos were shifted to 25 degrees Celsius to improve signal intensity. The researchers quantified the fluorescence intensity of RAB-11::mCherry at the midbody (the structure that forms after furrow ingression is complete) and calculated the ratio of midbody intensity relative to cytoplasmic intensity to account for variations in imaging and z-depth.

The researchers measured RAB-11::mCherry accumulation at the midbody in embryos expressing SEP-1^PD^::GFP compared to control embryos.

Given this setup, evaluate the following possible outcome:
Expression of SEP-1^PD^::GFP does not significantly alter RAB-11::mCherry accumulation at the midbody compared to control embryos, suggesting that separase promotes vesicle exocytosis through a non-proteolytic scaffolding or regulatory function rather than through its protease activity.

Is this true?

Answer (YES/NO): NO